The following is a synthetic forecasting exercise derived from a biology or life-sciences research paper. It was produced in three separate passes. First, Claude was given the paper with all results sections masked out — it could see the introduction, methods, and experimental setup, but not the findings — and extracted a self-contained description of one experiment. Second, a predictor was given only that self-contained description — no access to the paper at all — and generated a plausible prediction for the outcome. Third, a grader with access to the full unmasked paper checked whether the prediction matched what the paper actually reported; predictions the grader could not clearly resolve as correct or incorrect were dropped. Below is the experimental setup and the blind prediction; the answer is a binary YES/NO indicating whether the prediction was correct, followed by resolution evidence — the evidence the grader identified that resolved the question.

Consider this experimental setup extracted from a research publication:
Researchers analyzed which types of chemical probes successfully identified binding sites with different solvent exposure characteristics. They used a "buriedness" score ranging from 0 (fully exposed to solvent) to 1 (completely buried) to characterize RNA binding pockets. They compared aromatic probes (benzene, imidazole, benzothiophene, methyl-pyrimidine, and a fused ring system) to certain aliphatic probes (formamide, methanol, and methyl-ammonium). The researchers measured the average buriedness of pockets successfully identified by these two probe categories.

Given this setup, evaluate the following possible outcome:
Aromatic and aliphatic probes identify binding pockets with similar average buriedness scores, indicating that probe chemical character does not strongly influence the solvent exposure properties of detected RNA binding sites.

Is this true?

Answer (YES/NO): NO